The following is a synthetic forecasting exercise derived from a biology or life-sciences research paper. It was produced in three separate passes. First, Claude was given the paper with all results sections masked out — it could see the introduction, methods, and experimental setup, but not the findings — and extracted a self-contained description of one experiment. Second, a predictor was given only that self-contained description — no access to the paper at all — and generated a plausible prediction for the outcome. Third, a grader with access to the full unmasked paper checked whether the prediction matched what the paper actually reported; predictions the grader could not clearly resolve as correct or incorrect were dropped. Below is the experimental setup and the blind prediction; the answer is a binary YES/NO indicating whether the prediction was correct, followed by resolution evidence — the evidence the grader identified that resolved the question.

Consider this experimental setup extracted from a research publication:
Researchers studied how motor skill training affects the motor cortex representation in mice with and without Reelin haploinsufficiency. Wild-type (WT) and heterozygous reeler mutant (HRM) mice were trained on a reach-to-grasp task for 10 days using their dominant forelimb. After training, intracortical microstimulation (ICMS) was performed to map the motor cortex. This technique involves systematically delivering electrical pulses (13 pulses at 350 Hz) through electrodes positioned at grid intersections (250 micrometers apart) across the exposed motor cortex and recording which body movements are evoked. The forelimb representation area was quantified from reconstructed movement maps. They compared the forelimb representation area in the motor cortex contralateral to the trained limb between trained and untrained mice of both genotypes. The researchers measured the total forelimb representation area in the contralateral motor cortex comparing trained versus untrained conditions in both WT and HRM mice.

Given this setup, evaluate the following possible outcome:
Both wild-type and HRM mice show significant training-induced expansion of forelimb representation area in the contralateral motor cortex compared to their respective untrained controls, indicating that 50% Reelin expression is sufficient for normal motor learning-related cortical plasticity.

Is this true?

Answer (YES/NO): NO